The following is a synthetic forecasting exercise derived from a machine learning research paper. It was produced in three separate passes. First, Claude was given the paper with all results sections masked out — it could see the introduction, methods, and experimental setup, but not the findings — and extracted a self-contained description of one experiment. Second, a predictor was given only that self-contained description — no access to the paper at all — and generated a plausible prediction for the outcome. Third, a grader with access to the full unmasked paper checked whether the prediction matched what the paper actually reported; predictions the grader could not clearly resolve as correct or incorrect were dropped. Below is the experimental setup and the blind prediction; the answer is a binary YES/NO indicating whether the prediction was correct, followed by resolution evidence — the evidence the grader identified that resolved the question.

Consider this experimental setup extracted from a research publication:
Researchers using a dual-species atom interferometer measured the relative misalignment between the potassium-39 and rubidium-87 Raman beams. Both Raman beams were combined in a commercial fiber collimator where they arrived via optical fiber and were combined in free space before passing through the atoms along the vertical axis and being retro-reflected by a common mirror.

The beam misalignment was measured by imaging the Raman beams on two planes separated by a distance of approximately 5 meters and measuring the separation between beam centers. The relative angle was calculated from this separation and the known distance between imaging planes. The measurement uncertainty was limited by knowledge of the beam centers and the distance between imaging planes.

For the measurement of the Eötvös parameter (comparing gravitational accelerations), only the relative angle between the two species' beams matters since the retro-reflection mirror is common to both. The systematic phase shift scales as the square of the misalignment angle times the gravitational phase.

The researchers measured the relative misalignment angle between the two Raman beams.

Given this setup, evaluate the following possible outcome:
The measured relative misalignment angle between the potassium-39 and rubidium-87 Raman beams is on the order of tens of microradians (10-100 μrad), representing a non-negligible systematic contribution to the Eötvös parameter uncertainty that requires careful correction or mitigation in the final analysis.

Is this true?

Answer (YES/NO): NO